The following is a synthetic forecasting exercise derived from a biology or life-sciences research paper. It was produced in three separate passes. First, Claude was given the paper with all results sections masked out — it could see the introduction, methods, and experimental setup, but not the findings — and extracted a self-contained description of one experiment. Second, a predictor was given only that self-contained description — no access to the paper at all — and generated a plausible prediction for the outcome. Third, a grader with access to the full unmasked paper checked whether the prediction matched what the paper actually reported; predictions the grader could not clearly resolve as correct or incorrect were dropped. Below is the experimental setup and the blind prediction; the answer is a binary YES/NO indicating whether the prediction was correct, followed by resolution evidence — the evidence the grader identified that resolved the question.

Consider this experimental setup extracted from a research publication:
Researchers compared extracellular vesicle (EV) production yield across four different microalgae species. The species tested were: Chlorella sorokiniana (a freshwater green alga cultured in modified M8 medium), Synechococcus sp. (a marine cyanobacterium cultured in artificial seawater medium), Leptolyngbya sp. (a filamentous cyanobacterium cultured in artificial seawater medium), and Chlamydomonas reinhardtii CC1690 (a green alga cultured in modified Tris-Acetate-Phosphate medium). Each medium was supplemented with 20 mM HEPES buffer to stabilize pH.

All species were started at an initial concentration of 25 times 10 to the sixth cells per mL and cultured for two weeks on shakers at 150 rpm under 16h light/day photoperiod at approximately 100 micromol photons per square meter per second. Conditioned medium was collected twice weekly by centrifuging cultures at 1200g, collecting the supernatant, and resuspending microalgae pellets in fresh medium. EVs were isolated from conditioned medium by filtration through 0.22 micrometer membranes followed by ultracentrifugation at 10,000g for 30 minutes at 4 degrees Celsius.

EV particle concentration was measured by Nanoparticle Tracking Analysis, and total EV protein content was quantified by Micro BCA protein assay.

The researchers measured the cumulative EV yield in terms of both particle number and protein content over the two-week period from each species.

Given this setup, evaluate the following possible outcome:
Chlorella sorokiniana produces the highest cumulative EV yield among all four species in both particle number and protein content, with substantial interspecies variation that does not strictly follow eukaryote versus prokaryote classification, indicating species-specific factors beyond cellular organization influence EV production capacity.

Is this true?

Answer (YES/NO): NO